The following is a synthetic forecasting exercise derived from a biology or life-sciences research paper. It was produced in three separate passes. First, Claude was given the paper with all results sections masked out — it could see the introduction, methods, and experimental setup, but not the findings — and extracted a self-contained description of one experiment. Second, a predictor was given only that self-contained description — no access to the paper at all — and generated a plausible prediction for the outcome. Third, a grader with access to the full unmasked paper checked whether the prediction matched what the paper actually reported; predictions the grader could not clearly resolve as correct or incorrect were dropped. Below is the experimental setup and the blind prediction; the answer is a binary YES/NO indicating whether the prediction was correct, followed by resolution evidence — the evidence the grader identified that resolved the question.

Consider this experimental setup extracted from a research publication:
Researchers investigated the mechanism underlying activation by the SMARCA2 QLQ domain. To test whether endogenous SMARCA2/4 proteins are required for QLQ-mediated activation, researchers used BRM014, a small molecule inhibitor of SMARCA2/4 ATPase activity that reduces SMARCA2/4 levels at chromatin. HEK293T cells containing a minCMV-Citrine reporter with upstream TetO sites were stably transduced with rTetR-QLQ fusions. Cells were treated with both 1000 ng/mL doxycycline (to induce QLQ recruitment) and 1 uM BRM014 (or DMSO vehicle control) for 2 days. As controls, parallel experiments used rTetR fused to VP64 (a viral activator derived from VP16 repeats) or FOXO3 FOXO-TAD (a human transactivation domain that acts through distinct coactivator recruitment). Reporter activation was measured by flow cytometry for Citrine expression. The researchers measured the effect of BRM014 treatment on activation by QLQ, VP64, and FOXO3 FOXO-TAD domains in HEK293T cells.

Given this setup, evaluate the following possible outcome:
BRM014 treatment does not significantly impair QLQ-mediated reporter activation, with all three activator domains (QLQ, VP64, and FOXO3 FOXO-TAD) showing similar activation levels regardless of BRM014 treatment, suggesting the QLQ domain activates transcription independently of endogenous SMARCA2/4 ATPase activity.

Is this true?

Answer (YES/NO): NO